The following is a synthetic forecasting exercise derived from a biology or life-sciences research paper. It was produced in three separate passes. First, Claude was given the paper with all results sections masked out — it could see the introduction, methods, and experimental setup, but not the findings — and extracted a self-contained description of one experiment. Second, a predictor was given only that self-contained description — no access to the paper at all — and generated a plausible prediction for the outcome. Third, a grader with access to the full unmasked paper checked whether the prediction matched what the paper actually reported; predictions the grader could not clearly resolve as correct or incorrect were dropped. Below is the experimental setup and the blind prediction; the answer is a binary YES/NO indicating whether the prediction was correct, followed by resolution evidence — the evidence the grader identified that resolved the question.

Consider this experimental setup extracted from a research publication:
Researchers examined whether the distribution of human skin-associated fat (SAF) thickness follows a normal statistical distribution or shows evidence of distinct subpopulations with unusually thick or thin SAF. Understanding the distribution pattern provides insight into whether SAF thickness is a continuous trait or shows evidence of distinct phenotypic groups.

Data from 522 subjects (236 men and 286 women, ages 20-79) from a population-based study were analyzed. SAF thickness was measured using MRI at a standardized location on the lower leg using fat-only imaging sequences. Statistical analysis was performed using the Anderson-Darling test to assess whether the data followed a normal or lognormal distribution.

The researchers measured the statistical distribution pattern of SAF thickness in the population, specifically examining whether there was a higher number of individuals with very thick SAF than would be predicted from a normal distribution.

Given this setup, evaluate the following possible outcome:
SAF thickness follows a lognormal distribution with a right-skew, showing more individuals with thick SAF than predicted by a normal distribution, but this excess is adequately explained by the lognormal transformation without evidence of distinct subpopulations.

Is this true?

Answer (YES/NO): NO